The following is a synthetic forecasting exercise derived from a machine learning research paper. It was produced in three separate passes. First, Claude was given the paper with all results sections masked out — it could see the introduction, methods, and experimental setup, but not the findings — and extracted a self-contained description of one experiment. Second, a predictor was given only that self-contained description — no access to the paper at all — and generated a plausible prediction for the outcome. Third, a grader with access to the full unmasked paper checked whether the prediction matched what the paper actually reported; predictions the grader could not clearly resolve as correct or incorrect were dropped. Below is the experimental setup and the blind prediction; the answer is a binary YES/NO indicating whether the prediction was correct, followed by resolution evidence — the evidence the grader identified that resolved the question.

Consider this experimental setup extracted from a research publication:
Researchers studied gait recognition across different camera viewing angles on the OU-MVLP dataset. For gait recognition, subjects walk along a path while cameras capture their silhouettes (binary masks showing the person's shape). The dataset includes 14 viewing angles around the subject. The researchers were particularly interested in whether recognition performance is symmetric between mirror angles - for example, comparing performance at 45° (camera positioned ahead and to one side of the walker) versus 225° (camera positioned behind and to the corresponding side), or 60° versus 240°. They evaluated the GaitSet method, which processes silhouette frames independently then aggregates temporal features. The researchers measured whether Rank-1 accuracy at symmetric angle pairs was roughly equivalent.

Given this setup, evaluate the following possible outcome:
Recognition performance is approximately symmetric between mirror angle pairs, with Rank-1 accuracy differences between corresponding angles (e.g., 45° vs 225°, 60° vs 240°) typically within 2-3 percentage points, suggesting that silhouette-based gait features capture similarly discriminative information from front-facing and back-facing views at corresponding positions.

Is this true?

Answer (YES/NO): YES